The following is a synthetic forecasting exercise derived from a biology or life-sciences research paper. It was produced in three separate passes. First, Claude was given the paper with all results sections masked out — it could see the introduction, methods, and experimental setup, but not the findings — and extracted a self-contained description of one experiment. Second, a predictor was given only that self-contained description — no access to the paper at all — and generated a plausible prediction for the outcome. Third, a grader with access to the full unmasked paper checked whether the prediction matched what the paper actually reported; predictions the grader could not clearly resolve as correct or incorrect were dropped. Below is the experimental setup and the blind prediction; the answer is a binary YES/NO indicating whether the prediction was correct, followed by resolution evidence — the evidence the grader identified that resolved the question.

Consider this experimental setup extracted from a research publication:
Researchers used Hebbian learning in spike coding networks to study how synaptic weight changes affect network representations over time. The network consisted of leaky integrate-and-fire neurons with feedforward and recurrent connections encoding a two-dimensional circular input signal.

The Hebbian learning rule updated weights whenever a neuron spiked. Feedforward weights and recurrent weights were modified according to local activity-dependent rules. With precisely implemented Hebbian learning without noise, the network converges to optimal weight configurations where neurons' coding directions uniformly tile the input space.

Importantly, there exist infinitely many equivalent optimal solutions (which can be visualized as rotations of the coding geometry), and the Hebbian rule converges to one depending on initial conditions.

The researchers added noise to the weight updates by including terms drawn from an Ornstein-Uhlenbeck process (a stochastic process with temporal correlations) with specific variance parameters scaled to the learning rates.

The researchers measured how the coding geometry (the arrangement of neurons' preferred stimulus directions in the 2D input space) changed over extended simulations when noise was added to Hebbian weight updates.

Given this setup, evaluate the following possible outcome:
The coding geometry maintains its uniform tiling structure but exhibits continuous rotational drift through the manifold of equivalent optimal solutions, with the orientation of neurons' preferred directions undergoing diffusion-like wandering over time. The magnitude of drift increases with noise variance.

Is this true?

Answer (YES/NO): NO